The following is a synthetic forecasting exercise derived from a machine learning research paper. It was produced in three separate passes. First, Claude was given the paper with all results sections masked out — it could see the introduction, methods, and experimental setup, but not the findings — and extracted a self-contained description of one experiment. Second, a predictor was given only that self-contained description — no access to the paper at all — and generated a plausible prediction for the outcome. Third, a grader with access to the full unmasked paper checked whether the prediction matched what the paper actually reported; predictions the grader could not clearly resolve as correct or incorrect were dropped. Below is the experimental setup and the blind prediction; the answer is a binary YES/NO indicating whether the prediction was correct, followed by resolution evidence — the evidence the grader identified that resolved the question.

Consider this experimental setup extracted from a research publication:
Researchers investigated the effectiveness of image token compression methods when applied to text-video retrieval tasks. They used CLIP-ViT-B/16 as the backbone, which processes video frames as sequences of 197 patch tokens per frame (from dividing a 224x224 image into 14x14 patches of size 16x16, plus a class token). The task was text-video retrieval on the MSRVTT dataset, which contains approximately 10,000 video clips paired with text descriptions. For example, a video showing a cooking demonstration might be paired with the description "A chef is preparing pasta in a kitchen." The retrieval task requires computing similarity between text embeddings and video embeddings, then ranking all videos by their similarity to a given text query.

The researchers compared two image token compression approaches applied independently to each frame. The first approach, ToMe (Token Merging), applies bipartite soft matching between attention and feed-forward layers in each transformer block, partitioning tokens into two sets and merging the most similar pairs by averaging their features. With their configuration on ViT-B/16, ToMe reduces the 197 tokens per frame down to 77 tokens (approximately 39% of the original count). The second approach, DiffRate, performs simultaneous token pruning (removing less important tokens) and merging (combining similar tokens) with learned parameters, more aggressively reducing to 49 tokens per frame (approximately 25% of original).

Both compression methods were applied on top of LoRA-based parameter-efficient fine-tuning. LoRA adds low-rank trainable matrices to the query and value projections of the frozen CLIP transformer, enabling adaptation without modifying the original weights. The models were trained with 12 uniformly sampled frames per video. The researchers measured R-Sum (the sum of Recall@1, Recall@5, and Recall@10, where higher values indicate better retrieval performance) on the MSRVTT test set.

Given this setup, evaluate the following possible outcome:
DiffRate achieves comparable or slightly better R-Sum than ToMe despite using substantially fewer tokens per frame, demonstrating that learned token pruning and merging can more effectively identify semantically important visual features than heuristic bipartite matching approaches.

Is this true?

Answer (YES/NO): YES